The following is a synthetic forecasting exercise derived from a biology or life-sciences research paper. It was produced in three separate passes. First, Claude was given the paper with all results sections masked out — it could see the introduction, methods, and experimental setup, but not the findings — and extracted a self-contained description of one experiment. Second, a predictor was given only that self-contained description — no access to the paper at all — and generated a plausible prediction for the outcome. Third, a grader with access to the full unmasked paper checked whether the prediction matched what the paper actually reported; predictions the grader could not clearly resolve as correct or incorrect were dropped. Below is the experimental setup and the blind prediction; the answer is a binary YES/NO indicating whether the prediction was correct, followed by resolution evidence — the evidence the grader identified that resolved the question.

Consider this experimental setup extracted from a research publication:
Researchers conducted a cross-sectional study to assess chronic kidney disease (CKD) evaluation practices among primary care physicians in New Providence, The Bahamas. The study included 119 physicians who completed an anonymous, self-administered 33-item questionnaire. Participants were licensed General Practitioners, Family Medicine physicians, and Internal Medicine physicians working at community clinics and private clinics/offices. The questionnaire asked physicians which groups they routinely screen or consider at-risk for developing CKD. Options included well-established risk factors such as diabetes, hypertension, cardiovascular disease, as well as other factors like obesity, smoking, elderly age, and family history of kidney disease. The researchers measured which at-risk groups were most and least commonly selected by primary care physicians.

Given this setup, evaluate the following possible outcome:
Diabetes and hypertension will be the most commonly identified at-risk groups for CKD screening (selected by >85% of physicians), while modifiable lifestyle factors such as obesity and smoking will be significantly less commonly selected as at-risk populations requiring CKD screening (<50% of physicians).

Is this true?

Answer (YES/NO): NO